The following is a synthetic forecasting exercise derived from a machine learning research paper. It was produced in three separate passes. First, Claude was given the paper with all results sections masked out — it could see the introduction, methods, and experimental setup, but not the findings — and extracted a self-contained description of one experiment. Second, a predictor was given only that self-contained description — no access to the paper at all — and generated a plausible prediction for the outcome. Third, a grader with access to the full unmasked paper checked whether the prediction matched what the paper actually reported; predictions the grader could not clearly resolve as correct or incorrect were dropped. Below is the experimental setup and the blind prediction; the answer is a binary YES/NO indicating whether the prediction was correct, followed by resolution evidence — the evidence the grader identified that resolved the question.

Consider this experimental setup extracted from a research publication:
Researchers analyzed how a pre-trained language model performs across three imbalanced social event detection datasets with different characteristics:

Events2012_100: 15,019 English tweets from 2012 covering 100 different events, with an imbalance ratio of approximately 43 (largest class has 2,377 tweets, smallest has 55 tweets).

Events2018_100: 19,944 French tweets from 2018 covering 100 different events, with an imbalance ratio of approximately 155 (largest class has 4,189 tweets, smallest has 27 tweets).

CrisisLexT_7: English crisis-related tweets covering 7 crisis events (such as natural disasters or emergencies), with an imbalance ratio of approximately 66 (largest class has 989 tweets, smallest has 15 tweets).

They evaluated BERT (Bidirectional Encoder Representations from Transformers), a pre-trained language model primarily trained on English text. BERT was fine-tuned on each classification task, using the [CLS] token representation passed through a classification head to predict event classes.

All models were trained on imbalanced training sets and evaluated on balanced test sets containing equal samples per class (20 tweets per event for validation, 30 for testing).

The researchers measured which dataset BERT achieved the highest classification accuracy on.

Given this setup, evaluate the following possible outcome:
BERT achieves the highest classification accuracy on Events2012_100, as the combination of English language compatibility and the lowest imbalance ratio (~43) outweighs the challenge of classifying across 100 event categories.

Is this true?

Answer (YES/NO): YES